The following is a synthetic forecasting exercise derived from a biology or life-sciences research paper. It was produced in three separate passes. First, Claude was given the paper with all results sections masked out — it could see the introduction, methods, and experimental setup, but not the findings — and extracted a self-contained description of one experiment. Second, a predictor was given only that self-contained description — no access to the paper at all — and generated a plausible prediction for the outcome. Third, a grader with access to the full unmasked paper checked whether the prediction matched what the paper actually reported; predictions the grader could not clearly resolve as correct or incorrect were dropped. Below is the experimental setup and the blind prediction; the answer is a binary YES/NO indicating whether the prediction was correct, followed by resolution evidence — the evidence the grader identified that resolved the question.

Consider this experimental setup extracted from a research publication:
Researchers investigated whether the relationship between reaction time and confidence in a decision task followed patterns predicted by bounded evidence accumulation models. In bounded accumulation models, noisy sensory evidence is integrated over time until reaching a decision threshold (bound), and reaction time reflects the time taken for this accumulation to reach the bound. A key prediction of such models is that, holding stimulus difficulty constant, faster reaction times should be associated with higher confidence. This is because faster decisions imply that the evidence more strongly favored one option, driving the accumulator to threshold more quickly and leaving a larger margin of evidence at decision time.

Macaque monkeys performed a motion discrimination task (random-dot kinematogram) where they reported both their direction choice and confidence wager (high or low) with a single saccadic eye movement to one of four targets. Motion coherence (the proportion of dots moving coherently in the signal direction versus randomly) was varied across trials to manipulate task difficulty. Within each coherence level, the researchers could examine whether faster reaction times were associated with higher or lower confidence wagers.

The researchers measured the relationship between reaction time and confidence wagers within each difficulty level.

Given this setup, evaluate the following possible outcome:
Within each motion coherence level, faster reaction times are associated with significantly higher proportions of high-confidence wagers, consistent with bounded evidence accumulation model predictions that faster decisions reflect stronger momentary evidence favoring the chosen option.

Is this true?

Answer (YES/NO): YES